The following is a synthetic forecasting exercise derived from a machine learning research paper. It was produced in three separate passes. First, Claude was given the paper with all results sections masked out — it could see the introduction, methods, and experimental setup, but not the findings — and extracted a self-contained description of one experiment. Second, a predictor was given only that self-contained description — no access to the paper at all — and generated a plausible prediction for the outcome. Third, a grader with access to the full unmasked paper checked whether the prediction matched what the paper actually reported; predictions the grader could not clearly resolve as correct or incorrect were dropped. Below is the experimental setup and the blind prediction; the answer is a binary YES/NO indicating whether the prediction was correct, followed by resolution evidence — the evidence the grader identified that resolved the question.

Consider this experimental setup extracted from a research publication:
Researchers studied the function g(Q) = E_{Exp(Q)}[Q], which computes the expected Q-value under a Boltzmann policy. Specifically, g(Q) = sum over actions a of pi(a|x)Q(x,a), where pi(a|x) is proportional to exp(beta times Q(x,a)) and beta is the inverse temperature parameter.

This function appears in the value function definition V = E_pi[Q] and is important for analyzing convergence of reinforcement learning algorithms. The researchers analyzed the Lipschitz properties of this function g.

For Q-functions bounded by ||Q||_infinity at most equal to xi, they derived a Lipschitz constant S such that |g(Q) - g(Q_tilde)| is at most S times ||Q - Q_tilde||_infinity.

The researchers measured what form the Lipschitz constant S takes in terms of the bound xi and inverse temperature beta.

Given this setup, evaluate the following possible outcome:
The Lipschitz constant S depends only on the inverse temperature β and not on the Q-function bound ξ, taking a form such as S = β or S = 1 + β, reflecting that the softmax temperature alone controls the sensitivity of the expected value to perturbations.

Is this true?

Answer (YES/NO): NO